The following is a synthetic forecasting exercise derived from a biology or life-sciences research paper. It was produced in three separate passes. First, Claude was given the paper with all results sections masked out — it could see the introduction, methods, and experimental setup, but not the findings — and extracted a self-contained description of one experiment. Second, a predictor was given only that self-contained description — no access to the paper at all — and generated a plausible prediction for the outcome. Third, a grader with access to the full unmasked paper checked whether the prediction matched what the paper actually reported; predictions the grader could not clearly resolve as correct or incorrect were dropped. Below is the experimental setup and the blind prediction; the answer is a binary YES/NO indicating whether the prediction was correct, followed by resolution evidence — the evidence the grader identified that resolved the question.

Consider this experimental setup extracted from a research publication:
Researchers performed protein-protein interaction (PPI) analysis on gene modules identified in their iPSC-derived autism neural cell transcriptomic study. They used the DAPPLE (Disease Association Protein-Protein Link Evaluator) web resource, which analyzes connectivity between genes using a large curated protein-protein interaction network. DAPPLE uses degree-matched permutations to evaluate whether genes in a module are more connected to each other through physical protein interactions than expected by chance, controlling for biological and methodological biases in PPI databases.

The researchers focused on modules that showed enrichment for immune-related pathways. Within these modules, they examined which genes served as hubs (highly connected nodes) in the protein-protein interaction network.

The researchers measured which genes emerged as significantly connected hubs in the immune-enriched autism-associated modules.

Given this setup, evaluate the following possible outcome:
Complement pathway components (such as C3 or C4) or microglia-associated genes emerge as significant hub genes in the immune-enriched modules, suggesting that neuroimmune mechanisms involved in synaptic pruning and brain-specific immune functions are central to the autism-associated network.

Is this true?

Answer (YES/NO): NO